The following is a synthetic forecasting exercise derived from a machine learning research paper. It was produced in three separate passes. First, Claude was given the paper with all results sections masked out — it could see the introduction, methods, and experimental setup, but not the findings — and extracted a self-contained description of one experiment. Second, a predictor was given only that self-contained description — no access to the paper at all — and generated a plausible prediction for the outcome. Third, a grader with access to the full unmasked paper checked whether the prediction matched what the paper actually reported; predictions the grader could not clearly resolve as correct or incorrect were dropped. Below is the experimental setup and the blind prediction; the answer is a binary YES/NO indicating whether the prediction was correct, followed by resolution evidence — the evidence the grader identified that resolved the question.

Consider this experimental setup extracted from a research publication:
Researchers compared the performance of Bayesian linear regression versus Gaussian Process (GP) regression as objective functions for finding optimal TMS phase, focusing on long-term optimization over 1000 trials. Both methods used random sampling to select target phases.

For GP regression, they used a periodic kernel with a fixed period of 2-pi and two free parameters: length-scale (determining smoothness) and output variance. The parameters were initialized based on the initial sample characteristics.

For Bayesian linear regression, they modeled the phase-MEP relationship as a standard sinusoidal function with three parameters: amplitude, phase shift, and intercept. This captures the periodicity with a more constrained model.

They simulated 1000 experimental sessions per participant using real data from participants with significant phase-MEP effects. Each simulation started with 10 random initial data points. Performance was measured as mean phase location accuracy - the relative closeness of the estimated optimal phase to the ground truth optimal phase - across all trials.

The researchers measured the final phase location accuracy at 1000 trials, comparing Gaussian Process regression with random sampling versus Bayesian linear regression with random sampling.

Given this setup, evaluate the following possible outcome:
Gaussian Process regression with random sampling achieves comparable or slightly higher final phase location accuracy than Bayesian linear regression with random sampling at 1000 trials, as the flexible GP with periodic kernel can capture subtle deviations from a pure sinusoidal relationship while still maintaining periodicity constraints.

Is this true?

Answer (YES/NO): NO